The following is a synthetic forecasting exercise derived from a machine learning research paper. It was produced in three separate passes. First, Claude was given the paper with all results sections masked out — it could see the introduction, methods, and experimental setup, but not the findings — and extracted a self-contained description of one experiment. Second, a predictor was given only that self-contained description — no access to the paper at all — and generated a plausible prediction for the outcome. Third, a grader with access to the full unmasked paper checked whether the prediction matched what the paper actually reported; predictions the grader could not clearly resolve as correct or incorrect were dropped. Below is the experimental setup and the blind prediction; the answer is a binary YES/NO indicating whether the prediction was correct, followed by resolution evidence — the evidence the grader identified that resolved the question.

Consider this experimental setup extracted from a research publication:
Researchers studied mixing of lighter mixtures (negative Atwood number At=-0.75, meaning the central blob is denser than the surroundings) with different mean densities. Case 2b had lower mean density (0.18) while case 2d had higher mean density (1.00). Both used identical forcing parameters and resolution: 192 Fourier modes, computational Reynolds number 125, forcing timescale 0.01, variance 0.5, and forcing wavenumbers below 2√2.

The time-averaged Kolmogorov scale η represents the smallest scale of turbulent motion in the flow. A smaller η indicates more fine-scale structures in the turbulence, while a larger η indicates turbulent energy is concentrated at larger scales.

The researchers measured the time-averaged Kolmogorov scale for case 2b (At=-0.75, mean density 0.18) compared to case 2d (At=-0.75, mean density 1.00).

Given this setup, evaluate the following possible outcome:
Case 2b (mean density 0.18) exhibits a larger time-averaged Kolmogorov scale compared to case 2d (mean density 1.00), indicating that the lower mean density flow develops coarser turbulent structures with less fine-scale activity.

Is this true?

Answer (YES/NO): YES